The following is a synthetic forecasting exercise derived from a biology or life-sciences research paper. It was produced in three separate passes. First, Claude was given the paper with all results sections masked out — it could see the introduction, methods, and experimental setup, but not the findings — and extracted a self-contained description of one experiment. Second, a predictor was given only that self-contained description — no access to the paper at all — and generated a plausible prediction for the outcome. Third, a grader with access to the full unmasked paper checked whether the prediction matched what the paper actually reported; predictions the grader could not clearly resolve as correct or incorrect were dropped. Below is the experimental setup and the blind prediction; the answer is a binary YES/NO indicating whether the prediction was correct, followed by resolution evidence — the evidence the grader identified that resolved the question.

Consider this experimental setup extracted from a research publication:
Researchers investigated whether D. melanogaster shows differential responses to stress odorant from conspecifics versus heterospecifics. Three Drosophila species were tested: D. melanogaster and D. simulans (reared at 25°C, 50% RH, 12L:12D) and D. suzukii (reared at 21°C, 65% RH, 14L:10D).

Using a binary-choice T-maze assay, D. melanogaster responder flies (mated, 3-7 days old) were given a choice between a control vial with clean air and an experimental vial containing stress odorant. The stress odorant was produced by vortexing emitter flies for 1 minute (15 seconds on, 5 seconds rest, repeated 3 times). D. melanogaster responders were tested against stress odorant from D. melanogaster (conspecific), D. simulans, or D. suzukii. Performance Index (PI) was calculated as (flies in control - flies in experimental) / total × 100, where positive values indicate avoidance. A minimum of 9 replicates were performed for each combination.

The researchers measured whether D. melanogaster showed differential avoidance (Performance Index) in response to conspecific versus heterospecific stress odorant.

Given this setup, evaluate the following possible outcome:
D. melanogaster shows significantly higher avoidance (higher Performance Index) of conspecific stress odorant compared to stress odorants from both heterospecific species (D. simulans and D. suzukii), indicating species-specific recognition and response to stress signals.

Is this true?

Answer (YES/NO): NO